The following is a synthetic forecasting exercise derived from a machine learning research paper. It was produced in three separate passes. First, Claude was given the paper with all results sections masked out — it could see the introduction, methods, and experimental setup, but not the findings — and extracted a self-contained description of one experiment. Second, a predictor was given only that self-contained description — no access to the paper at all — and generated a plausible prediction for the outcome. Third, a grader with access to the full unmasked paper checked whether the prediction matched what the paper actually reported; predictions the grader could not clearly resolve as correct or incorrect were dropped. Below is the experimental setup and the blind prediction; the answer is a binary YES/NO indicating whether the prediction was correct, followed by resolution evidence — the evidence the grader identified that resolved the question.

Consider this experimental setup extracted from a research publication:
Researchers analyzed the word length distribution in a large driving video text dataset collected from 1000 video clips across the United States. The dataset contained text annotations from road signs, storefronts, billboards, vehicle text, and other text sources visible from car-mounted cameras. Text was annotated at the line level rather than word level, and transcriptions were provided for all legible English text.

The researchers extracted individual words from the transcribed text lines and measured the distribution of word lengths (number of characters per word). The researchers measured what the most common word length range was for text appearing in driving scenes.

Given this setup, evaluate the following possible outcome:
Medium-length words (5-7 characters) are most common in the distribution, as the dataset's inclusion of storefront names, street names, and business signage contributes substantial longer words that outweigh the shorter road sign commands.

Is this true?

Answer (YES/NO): NO